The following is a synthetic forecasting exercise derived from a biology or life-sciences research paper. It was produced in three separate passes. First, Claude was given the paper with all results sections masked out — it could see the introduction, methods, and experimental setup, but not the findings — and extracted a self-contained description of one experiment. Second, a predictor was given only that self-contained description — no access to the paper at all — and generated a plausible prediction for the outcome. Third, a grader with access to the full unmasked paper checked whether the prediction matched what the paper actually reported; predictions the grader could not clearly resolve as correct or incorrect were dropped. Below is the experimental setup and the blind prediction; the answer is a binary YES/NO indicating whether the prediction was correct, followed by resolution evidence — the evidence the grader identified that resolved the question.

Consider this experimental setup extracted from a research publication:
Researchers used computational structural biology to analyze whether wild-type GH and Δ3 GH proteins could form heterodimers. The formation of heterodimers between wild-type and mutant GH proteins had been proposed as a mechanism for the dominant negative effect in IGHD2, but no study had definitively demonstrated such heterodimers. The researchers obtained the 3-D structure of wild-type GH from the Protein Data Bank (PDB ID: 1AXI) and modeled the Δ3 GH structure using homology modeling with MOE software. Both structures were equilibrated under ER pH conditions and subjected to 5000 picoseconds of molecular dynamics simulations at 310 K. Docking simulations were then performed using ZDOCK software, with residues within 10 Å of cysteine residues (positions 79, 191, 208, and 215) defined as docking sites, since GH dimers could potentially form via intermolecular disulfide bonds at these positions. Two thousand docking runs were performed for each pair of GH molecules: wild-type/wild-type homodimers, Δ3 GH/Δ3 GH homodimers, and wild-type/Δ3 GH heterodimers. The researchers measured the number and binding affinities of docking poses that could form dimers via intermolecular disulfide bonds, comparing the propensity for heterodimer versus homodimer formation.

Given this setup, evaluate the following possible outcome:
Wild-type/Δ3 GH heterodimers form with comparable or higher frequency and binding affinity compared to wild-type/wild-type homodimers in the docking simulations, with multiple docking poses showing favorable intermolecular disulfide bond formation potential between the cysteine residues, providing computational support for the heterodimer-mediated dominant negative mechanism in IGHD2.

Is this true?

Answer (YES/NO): NO